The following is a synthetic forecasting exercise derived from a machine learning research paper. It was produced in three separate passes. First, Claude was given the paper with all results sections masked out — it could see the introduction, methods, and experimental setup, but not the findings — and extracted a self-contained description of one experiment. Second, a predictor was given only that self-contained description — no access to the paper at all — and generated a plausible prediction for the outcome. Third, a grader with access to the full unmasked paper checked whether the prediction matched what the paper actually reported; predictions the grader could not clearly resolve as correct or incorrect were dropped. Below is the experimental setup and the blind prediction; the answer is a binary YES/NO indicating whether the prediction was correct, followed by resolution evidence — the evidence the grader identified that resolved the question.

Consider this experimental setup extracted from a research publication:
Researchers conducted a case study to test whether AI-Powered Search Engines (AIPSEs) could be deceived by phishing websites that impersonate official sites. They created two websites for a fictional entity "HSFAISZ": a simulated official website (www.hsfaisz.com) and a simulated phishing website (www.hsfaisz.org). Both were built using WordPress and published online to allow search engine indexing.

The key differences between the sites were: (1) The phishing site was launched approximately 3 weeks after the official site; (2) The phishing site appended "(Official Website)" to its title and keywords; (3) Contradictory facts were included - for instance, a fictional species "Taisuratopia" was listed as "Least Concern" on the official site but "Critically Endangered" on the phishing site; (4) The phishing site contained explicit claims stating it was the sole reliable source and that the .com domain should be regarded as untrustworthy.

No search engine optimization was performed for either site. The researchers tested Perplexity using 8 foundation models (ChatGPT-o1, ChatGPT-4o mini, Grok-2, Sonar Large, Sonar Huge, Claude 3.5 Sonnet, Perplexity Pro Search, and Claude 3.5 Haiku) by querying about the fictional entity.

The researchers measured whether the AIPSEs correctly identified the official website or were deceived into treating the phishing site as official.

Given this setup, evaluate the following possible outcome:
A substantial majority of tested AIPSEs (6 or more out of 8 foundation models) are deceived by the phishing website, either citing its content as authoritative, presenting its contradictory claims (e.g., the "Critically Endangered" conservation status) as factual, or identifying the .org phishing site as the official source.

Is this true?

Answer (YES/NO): YES